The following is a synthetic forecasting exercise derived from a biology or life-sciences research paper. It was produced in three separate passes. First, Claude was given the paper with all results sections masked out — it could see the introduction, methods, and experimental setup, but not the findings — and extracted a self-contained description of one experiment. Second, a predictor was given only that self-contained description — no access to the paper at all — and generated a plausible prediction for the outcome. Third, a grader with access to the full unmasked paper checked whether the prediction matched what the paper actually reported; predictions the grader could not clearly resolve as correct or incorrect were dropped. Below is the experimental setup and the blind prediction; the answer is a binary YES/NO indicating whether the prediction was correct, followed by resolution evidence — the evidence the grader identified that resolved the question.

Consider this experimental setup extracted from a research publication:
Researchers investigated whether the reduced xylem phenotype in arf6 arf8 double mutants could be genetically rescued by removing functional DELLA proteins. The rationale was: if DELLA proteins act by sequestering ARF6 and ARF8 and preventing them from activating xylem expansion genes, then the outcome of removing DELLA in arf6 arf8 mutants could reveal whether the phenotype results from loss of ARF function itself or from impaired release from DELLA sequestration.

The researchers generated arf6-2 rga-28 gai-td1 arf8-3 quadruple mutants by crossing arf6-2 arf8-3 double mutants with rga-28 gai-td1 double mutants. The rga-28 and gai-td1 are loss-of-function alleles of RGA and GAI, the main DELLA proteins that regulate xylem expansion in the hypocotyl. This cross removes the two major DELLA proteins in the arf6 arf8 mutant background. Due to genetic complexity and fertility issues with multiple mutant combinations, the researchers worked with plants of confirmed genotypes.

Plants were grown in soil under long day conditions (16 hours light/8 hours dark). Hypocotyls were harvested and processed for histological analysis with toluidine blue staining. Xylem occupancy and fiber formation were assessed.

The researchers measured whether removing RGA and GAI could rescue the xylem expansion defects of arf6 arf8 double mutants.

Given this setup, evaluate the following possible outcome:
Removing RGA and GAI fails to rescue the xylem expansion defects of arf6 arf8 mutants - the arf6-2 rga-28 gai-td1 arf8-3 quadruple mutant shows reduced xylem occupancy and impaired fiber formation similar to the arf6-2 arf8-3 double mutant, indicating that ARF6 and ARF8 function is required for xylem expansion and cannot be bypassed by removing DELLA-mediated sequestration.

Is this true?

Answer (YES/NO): NO